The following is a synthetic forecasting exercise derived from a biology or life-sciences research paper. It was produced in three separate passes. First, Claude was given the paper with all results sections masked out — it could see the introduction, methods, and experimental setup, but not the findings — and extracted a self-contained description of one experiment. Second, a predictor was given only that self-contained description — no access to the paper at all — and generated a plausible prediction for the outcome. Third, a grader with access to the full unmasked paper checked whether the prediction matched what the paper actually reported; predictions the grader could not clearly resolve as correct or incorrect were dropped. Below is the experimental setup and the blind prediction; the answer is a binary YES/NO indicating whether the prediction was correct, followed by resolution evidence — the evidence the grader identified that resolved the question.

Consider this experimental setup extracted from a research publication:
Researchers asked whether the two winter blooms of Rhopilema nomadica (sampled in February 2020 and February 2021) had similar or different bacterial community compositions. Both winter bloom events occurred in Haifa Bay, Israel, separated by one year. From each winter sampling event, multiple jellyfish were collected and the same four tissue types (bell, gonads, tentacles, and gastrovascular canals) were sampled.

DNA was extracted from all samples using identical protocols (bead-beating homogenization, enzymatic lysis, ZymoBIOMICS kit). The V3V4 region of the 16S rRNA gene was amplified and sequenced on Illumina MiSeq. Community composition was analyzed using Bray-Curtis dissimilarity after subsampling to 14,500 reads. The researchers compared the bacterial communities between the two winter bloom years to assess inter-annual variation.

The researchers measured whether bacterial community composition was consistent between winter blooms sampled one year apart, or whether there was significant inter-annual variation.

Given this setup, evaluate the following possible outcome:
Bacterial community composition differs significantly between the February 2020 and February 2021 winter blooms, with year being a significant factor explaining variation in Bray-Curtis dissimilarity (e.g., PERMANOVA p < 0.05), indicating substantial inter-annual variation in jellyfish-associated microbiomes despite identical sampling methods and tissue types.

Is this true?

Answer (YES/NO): NO